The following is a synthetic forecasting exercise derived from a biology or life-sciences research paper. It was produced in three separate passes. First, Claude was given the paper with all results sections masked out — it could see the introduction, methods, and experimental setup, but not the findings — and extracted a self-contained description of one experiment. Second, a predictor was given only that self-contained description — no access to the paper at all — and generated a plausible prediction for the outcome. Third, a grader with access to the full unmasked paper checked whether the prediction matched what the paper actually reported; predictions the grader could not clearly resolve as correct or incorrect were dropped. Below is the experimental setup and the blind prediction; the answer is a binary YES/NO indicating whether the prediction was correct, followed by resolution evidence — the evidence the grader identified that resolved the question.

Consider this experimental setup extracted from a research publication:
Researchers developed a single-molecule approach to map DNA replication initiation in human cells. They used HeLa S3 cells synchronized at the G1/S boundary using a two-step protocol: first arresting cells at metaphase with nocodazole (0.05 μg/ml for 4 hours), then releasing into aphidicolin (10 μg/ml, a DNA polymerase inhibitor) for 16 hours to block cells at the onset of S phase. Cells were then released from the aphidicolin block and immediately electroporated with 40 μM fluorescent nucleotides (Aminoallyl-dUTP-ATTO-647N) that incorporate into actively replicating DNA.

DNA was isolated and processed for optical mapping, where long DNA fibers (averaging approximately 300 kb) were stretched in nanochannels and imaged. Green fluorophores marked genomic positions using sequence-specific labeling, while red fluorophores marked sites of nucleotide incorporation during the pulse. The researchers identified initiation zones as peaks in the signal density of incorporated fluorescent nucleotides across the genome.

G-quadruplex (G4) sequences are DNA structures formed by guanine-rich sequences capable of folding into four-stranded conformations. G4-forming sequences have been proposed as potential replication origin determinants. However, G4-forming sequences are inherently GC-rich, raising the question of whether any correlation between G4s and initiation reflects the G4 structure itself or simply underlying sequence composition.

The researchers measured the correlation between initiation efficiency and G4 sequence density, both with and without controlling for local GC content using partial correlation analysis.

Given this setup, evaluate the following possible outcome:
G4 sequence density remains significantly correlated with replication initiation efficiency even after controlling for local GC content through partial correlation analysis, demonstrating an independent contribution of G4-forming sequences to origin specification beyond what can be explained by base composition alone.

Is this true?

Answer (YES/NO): NO